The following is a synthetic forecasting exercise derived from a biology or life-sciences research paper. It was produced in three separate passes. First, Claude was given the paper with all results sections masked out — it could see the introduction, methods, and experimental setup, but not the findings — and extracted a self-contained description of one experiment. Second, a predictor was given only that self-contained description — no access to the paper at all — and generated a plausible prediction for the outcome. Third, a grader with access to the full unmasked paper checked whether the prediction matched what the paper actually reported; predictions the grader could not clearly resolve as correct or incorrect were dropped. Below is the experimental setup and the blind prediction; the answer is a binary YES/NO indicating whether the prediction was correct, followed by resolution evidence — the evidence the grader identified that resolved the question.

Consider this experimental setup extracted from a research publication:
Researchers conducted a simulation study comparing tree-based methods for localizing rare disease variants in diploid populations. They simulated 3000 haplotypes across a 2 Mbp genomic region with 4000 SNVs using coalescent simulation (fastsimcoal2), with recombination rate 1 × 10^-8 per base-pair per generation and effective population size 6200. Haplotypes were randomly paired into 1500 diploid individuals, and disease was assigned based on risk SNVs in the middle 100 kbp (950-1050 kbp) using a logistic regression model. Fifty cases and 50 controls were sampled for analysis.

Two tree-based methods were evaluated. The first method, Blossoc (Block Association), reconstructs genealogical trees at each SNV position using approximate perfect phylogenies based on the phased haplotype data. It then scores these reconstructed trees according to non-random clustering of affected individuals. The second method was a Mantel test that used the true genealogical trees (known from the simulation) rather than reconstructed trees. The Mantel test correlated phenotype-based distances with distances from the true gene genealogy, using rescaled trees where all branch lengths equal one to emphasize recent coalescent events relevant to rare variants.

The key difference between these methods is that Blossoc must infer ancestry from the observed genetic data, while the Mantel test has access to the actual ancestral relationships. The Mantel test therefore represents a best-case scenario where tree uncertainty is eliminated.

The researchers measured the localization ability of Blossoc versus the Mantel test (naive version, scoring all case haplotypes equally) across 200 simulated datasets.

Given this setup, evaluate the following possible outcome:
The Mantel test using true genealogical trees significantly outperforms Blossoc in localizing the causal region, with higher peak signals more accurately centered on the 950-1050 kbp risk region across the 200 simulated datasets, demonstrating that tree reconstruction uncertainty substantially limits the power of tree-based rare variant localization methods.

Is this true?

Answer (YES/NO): NO